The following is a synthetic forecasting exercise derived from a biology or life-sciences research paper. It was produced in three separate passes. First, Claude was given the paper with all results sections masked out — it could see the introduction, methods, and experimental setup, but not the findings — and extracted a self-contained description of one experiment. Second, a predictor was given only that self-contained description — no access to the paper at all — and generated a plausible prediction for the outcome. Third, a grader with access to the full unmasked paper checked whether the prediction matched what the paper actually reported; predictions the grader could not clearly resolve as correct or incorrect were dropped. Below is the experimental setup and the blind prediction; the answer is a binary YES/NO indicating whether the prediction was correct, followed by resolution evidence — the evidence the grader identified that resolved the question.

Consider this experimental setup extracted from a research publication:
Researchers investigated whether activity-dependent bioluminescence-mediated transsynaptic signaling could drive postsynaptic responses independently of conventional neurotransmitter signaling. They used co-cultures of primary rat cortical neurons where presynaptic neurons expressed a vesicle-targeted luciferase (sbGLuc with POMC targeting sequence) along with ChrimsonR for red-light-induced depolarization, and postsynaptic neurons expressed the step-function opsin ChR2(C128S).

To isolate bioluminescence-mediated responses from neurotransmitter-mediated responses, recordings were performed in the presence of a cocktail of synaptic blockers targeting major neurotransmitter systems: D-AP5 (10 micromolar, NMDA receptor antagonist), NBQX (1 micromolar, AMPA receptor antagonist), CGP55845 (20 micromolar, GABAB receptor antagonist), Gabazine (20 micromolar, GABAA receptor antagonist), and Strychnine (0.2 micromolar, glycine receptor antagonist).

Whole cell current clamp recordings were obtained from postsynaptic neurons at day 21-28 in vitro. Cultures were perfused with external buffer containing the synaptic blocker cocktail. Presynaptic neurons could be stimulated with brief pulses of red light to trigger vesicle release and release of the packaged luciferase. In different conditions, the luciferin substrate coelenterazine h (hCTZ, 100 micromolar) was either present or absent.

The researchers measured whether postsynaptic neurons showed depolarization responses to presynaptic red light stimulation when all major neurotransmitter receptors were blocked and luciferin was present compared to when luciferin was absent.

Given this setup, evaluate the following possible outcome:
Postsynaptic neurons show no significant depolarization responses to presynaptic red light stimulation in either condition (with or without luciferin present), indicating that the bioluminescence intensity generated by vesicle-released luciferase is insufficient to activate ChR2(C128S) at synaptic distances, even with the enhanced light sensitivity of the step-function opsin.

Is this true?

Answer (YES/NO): NO